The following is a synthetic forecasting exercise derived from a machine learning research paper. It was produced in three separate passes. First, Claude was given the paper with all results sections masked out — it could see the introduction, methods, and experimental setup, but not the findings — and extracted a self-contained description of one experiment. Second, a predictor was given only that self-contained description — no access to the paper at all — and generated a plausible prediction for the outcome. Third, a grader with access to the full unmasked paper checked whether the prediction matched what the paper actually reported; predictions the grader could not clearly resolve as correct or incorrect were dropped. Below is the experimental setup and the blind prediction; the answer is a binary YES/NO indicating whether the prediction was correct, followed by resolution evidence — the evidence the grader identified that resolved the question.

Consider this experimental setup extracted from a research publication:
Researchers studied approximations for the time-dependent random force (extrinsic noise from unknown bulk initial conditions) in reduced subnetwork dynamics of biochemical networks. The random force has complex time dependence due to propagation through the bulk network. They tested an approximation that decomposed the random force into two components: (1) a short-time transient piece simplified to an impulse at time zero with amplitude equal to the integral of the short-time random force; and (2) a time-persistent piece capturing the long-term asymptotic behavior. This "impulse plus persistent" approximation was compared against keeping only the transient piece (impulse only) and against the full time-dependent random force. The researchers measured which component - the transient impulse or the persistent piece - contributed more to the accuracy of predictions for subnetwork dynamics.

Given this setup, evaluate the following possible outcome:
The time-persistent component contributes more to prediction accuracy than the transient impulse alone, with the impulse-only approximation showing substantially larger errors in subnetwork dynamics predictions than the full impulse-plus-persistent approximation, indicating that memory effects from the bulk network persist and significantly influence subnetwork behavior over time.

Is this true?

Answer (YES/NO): NO